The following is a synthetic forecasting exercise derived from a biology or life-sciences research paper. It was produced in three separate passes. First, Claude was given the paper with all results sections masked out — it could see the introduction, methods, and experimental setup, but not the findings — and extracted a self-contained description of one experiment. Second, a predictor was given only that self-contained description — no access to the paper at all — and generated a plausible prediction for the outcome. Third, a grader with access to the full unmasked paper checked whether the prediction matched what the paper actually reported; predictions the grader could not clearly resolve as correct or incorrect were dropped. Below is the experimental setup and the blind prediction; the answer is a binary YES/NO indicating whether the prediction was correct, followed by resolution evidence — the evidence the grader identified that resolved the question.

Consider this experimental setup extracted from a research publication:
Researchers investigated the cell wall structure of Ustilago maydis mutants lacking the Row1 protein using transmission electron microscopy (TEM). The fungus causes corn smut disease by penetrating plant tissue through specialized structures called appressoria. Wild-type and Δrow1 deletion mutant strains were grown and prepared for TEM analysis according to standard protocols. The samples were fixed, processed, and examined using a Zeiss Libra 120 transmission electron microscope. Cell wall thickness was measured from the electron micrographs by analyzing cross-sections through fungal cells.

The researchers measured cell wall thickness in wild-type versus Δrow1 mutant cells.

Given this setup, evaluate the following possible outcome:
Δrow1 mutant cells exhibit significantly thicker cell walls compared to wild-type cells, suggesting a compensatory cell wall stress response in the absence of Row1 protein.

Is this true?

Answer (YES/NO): YES